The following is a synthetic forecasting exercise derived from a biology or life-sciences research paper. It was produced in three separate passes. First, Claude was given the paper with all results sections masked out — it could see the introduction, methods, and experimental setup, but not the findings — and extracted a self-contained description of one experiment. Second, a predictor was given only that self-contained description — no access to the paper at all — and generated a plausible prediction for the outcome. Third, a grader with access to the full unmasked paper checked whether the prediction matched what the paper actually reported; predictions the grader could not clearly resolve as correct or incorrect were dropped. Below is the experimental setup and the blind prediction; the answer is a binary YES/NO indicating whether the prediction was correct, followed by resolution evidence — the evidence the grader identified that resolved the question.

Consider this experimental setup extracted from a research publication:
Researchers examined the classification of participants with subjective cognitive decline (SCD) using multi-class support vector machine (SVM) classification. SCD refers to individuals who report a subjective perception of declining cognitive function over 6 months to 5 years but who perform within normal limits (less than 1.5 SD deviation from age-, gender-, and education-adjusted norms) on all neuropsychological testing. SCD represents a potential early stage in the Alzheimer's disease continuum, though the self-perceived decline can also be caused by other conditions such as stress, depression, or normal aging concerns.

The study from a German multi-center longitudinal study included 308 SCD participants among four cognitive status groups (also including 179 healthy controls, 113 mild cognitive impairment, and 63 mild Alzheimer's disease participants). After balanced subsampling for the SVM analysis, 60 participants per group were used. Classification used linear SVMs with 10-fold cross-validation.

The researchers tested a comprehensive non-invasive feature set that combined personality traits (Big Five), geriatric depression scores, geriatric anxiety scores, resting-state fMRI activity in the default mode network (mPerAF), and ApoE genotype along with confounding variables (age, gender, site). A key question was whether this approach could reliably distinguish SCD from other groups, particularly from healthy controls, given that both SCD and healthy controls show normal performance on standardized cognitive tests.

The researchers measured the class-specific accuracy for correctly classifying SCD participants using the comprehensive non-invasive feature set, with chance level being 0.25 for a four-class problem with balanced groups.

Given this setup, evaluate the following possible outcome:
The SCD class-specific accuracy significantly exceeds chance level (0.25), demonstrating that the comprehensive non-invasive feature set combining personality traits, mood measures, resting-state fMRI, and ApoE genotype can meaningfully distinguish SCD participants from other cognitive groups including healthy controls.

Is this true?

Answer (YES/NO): NO